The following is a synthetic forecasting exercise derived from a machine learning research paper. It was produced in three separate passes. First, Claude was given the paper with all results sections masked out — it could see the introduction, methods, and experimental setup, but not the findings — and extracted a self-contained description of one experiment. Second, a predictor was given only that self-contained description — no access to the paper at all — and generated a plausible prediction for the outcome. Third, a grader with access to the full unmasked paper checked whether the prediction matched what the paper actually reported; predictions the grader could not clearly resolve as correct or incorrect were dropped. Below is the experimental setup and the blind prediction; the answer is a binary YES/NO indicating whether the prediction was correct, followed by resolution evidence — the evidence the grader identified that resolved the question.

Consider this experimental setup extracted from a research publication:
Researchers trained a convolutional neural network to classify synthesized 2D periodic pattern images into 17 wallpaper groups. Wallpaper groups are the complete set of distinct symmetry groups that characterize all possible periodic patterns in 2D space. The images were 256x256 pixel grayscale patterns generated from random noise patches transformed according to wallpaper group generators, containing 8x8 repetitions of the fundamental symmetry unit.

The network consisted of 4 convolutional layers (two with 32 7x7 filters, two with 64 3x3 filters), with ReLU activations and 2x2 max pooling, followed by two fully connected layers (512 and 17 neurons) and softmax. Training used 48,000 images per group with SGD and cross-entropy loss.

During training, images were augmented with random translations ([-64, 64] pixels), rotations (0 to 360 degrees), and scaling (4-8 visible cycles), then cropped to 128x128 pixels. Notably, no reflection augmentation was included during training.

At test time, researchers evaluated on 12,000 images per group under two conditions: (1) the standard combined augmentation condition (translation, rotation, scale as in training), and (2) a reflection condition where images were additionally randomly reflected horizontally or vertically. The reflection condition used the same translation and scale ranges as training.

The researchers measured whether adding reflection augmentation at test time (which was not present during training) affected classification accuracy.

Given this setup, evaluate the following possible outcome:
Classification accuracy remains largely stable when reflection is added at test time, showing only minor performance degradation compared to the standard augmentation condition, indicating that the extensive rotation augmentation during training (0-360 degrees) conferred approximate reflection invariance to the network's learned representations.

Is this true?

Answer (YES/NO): YES